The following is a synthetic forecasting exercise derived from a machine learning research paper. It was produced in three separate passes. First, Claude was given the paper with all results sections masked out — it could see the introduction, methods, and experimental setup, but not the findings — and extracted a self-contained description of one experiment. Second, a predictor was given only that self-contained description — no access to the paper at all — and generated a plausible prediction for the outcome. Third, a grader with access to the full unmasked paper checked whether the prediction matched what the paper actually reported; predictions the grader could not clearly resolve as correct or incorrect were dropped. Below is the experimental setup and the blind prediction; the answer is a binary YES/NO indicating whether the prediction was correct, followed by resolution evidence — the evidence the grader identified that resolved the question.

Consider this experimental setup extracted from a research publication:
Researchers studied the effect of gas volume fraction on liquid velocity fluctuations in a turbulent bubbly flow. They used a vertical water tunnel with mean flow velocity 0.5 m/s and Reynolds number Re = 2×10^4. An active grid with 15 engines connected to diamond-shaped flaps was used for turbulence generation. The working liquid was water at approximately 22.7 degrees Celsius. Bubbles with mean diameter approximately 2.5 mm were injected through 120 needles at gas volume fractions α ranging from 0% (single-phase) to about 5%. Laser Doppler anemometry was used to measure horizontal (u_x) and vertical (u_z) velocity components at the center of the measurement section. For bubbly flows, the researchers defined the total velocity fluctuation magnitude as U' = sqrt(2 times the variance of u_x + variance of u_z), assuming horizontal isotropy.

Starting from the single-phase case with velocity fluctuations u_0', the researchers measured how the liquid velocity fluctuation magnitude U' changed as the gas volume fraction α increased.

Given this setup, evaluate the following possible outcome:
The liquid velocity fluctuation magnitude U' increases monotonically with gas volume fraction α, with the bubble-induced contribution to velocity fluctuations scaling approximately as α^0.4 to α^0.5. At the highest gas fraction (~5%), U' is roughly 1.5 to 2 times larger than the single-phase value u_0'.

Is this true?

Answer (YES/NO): NO